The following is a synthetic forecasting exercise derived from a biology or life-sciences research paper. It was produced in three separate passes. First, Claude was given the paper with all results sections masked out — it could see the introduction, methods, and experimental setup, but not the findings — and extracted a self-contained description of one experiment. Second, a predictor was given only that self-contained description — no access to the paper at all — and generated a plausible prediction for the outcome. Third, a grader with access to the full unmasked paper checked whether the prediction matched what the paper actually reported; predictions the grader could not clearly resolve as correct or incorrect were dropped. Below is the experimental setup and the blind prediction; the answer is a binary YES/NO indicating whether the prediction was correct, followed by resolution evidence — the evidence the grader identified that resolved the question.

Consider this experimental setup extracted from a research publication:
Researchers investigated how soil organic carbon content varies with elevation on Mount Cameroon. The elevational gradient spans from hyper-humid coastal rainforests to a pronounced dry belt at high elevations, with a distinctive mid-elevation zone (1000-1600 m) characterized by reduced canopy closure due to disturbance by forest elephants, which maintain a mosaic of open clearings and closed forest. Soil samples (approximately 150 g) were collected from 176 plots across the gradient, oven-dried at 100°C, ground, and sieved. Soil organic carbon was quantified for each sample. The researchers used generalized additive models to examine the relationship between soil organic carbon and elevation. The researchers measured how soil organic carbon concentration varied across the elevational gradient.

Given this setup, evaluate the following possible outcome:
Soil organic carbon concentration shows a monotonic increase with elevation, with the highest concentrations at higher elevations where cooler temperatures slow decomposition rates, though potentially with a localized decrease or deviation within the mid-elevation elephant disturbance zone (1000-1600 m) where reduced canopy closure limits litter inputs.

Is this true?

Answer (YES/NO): NO